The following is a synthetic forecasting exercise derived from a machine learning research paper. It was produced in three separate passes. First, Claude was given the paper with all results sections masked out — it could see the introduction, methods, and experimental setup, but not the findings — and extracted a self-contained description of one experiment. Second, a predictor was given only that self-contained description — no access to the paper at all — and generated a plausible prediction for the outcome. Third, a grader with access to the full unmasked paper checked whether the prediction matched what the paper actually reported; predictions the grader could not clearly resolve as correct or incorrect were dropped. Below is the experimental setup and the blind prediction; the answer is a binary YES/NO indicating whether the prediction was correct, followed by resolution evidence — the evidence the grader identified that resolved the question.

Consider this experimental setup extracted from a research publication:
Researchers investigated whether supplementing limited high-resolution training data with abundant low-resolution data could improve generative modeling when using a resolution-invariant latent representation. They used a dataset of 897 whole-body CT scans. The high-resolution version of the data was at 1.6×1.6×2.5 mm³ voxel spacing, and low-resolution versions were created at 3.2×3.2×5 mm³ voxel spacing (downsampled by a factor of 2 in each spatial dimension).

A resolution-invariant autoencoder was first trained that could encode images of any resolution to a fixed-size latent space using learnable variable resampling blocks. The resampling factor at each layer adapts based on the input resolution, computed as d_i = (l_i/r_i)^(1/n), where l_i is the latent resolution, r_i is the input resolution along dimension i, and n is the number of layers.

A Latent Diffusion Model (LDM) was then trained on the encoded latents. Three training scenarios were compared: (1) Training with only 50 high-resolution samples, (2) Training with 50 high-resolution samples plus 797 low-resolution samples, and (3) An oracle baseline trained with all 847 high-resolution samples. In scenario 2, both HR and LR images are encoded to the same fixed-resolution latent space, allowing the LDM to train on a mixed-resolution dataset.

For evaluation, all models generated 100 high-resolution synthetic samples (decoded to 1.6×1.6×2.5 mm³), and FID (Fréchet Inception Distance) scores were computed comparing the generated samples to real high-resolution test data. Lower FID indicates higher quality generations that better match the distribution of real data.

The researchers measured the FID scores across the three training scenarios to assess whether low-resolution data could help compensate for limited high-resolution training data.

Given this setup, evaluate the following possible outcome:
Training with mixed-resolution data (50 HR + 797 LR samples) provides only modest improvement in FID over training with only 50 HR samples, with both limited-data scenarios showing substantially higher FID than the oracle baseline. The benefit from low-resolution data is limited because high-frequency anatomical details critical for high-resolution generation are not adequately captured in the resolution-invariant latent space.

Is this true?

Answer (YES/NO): NO